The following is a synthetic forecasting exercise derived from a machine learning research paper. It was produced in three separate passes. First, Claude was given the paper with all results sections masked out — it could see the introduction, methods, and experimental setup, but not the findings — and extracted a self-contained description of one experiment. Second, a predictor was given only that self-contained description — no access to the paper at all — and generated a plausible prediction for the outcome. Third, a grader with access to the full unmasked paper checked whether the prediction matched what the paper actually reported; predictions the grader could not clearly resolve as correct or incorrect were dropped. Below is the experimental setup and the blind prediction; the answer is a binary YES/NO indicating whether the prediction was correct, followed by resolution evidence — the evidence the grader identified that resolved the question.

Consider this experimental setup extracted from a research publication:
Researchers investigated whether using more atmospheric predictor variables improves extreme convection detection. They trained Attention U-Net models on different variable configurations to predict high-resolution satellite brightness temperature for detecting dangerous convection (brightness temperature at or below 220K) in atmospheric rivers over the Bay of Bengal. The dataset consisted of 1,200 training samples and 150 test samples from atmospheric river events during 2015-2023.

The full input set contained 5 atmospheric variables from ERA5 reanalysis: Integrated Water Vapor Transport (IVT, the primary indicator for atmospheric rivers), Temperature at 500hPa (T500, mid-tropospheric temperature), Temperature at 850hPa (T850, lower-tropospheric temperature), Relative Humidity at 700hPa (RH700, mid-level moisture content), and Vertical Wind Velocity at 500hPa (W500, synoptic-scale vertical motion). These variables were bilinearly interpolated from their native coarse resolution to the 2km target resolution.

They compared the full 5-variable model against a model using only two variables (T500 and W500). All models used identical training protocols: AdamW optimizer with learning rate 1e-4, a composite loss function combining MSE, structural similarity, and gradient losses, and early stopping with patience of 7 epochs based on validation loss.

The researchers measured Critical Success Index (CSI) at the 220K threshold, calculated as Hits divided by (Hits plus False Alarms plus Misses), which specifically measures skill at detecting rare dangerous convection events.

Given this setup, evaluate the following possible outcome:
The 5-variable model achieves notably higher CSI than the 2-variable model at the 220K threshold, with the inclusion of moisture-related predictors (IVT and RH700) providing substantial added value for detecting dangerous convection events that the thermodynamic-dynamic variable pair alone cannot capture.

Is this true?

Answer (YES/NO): NO